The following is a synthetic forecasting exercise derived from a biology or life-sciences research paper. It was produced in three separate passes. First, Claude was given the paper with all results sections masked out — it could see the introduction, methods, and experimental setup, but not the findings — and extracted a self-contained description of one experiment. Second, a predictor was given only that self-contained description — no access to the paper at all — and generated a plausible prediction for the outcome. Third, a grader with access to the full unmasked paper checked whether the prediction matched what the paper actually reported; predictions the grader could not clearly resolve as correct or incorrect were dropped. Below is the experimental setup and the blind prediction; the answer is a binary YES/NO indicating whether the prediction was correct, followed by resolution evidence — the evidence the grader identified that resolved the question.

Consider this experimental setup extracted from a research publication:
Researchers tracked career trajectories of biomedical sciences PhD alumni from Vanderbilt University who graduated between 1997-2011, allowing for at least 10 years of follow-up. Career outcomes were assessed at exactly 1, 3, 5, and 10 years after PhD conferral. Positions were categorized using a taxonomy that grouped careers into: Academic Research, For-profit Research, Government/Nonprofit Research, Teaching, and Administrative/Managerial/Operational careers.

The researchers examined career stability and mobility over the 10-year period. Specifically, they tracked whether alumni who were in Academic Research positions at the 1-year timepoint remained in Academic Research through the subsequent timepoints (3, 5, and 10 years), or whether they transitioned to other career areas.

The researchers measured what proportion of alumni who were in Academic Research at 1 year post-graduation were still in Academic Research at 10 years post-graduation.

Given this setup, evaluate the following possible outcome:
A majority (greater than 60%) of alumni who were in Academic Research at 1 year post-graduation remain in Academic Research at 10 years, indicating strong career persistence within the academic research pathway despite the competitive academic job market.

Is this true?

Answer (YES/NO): NO